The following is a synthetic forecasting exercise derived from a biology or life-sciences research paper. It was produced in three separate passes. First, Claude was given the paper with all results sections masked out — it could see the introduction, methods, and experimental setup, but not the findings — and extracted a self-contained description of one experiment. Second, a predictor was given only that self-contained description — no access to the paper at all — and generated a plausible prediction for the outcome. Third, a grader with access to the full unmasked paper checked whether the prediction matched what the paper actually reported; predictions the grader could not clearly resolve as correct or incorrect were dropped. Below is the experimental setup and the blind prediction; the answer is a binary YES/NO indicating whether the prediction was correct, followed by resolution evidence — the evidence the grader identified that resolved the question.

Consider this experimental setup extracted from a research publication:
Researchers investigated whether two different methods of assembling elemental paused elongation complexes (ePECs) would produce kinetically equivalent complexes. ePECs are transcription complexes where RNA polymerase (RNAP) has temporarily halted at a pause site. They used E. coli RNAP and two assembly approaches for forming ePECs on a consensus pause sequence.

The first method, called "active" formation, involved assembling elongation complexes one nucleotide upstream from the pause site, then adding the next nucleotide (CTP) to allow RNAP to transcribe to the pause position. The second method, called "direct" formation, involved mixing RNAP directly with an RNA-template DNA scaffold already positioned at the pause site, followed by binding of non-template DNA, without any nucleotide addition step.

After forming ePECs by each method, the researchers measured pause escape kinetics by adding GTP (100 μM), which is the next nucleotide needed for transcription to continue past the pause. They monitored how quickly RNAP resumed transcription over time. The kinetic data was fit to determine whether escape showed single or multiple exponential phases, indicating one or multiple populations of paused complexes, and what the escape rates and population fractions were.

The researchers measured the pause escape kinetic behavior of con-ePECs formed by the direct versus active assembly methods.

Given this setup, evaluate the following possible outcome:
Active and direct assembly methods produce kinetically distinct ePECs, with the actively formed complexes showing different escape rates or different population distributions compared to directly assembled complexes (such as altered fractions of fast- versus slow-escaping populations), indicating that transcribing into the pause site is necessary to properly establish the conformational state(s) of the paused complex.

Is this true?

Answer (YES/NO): NO